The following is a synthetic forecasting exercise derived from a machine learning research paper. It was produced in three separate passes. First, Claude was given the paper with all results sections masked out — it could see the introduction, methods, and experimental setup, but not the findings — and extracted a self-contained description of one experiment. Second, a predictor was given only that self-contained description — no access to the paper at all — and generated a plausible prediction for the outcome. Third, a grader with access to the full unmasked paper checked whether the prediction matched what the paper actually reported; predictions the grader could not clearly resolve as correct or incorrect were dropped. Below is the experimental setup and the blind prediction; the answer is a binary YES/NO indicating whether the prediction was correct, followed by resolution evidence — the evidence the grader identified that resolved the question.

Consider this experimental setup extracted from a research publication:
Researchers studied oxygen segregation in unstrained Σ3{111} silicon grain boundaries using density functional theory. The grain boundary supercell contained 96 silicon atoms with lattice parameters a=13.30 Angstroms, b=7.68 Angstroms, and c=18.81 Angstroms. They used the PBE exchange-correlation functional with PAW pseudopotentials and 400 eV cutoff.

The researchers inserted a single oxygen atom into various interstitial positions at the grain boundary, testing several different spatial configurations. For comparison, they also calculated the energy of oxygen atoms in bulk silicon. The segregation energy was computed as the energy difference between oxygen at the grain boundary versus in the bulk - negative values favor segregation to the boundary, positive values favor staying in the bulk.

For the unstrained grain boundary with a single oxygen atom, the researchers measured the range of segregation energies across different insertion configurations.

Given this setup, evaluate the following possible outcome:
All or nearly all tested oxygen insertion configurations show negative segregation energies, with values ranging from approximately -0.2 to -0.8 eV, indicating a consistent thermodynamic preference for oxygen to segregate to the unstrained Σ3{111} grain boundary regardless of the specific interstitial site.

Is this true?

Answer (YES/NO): NO